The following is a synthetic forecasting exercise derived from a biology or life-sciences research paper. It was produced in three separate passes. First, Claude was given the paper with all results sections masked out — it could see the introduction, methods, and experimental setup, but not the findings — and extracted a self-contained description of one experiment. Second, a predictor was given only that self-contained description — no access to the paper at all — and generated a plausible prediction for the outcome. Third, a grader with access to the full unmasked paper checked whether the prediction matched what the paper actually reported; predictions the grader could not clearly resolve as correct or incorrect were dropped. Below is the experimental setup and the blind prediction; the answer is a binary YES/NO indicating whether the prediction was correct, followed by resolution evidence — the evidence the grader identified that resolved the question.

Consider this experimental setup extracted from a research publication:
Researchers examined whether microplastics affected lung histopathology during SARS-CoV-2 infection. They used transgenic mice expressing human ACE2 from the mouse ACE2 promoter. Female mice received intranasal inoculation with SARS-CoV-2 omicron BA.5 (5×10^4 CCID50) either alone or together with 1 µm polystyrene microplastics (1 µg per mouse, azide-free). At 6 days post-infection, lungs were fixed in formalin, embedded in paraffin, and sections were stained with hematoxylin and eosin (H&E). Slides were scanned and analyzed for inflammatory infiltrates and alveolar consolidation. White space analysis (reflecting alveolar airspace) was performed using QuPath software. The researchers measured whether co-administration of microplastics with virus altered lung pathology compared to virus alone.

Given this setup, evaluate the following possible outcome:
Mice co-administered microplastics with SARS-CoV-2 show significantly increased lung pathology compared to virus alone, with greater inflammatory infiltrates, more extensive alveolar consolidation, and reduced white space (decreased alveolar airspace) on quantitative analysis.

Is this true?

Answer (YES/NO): NO